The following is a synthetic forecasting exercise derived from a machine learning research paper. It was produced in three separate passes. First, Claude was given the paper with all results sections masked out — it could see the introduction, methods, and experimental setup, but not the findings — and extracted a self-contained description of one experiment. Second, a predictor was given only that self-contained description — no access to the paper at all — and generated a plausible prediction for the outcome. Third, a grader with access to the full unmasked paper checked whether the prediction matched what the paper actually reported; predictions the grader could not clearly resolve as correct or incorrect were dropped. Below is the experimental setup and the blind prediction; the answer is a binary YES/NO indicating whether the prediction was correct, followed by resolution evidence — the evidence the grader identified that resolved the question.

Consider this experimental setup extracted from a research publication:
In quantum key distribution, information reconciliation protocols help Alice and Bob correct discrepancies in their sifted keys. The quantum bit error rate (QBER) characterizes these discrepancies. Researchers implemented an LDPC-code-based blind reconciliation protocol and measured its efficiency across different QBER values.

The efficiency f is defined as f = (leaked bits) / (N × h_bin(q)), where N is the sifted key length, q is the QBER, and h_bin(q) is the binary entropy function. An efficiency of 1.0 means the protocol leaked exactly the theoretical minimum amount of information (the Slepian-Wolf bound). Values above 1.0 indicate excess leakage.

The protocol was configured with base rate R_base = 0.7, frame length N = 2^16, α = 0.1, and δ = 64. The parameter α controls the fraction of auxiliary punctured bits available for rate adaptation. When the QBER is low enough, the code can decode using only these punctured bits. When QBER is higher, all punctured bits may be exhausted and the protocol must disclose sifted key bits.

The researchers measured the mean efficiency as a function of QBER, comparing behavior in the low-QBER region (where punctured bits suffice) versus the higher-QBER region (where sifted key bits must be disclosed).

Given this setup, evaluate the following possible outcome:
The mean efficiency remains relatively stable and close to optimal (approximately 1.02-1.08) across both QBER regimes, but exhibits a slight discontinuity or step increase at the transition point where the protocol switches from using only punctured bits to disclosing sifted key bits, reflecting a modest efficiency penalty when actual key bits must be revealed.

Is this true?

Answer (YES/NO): NO